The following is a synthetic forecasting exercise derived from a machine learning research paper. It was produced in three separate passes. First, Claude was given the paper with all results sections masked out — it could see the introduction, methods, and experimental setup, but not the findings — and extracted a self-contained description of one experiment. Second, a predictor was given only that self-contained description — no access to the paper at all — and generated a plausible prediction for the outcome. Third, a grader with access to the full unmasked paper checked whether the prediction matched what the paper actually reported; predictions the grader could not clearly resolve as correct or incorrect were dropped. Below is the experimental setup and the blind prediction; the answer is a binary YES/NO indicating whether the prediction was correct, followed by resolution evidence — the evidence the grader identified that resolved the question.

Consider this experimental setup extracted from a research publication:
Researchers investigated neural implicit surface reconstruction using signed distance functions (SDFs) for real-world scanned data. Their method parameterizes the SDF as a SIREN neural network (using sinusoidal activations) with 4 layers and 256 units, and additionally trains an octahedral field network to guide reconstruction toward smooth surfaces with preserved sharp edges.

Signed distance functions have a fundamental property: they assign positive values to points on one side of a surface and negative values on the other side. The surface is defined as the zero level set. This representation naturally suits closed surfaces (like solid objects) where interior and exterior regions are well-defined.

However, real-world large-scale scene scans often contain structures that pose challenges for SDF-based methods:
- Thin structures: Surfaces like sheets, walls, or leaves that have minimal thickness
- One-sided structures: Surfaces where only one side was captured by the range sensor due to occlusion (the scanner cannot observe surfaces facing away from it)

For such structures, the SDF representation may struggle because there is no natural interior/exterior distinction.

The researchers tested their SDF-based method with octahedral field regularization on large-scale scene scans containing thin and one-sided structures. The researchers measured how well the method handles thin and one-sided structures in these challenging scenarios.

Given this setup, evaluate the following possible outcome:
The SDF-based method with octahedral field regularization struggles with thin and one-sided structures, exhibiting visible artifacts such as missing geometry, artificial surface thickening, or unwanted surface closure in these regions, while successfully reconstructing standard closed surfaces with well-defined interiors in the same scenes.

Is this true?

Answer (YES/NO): YES